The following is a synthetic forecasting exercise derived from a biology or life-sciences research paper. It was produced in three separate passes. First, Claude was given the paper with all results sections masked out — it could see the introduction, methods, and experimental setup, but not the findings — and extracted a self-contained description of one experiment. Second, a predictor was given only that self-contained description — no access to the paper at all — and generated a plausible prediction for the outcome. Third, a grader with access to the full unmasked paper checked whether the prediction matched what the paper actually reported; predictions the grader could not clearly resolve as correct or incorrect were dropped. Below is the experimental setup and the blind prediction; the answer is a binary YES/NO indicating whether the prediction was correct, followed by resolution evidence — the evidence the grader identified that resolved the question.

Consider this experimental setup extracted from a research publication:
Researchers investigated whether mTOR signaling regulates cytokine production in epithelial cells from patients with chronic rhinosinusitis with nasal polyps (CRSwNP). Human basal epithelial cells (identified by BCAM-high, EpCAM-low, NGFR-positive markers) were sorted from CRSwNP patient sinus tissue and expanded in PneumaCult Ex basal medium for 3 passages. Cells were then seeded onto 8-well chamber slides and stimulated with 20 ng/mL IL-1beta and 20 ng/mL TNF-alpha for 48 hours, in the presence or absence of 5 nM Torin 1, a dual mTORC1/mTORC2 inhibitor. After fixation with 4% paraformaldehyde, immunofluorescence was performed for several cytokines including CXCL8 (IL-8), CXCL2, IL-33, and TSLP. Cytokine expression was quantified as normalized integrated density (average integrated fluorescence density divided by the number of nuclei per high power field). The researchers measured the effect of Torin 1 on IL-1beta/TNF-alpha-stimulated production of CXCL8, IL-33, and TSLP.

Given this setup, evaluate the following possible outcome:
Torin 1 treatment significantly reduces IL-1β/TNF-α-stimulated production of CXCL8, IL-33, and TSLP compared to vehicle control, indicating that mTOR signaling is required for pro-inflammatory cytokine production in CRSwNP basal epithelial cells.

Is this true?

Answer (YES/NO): NO